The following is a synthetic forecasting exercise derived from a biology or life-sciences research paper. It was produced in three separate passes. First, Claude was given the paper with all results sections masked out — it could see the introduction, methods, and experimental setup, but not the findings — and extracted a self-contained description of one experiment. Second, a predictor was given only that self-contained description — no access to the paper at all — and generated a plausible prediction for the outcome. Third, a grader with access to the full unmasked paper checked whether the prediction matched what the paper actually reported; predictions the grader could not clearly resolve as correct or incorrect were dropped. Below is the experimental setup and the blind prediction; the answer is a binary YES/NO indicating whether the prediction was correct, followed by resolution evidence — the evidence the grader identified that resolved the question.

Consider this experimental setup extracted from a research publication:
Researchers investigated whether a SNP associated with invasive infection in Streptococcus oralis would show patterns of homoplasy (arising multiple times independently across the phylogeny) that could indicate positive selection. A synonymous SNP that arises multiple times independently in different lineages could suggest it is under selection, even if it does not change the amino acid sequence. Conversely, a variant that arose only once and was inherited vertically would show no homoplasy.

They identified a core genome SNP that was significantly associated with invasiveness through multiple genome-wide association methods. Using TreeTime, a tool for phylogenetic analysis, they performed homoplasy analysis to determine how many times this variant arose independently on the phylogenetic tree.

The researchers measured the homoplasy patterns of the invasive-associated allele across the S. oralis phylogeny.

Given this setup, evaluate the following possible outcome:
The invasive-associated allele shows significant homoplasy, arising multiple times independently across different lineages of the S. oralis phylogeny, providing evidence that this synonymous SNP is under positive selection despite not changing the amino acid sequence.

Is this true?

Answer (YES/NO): NO